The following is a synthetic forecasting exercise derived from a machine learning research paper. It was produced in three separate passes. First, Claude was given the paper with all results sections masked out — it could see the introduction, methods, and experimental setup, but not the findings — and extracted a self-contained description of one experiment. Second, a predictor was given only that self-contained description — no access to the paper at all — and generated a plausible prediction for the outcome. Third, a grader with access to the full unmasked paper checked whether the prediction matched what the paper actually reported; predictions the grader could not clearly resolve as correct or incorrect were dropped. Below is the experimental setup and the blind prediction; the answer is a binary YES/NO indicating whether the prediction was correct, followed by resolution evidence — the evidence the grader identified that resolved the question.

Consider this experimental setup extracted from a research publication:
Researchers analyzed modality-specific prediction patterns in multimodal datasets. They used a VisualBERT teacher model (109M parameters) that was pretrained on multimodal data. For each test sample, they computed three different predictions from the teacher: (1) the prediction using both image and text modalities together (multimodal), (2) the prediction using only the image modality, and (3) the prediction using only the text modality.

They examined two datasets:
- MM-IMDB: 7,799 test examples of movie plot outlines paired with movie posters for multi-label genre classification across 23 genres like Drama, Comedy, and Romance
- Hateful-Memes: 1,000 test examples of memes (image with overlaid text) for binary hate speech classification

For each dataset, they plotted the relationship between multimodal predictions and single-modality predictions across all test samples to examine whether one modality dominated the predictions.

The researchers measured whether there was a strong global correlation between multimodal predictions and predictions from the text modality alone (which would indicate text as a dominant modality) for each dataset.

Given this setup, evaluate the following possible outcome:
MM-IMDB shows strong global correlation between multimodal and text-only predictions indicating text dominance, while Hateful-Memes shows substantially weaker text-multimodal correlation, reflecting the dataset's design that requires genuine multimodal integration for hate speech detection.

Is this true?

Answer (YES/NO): YES